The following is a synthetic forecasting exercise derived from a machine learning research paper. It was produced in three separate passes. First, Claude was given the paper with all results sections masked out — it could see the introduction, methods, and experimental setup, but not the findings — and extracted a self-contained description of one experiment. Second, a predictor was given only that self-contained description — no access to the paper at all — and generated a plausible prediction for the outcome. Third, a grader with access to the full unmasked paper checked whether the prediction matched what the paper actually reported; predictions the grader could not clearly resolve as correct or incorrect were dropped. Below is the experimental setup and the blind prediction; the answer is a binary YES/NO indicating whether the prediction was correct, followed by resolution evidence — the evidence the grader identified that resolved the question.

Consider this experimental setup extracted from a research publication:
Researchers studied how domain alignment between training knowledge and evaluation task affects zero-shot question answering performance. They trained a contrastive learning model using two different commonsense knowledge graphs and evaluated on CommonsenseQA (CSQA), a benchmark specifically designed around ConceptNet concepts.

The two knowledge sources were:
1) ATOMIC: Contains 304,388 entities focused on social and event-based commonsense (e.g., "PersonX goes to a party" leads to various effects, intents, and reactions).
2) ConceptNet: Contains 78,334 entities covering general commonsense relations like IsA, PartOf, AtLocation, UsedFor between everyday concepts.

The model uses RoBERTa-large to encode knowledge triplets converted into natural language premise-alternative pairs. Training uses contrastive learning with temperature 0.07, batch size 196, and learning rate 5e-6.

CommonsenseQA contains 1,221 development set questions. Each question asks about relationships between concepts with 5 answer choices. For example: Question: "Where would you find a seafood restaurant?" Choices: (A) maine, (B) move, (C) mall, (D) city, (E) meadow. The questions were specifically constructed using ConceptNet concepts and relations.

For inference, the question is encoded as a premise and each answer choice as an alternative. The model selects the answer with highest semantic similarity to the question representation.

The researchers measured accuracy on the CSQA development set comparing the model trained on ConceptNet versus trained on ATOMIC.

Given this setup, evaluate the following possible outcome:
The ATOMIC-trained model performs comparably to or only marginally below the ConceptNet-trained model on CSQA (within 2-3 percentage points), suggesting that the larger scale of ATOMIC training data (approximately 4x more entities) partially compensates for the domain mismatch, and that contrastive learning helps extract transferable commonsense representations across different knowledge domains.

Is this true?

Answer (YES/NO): NO